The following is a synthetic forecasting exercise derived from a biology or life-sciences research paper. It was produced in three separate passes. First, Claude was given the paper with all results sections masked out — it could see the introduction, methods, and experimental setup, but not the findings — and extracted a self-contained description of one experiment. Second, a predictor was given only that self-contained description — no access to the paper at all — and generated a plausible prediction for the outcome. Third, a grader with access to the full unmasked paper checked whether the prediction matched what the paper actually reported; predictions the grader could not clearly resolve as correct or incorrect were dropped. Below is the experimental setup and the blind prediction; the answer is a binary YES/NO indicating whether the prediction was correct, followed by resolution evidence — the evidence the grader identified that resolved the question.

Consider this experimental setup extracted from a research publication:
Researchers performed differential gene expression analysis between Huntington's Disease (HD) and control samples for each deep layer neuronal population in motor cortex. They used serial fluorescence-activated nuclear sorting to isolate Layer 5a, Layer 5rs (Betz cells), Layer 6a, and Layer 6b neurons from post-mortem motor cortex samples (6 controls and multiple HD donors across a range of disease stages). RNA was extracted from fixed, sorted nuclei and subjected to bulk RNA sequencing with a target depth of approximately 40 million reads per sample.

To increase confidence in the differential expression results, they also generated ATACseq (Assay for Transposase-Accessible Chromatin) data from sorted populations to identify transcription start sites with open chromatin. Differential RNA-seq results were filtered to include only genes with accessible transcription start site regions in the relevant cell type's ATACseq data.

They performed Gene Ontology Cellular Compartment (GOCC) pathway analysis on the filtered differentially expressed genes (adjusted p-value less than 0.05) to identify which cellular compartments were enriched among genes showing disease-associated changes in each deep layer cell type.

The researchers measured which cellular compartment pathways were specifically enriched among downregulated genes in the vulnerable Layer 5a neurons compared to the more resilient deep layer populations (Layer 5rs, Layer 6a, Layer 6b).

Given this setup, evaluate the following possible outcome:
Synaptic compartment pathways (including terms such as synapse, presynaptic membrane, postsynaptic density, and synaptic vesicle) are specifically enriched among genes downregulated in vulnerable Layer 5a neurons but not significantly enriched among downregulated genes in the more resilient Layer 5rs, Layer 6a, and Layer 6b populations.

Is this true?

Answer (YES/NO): NO